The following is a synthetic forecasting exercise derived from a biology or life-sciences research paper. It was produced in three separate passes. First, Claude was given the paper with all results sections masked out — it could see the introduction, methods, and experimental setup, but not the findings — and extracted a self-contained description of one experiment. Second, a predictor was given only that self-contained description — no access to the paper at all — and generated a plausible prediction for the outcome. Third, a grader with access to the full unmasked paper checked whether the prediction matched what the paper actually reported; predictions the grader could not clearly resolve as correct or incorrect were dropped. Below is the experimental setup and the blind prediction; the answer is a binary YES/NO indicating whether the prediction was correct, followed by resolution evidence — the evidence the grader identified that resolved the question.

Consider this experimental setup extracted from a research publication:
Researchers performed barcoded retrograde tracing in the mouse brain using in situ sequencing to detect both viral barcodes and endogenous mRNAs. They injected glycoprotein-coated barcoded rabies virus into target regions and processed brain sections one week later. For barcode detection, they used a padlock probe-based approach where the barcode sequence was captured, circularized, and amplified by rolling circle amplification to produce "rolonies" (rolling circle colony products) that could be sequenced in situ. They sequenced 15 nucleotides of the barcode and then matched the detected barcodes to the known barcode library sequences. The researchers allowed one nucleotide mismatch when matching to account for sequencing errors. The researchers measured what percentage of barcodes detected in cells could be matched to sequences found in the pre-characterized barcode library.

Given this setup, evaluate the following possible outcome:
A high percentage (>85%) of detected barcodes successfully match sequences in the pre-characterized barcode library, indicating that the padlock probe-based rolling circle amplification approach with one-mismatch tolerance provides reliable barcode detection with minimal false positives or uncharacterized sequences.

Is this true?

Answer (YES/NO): YES